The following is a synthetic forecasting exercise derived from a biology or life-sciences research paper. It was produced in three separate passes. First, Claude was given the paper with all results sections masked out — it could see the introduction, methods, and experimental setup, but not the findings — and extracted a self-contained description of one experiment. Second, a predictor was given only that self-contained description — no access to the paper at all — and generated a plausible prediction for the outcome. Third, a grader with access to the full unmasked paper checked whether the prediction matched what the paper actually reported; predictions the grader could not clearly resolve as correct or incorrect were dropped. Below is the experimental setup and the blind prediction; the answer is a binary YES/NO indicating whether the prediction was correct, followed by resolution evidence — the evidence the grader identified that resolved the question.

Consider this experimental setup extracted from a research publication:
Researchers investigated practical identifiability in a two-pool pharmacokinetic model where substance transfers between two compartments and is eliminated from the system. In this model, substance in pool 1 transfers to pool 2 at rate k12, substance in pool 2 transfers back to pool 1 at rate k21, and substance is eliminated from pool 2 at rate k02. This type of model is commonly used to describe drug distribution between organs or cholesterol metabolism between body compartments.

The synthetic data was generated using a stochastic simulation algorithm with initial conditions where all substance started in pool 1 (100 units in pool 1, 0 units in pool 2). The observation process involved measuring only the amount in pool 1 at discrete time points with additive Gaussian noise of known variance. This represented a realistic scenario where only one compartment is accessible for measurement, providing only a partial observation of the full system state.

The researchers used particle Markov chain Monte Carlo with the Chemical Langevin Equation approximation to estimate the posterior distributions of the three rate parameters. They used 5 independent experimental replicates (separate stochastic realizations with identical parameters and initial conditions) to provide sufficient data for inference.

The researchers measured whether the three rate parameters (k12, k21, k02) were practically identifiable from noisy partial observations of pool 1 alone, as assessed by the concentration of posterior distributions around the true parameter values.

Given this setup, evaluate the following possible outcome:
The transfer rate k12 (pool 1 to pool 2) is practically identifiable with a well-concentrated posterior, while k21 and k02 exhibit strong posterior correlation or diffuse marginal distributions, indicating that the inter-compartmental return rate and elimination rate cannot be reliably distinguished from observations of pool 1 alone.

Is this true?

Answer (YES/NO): YES